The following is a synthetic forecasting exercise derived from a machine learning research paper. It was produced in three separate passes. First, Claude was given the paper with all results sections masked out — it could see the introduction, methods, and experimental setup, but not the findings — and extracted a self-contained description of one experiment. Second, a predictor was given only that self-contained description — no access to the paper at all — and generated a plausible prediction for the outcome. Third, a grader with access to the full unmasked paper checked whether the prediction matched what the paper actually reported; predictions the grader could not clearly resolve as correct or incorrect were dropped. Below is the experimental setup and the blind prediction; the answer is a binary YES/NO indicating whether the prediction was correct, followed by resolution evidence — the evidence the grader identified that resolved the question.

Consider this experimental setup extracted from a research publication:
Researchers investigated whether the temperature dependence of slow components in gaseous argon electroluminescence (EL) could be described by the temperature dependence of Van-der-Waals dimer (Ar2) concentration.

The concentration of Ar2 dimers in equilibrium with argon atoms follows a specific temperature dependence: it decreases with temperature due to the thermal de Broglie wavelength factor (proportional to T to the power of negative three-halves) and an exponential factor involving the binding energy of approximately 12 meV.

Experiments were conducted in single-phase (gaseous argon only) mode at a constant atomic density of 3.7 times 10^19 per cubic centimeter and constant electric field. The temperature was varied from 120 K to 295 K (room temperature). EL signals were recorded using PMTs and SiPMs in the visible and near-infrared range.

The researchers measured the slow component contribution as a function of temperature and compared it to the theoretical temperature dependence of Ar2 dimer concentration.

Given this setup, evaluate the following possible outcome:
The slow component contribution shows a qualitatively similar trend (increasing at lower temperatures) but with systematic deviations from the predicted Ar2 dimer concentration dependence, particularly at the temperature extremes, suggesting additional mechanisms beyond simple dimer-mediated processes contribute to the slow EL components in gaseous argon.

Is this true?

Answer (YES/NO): NO